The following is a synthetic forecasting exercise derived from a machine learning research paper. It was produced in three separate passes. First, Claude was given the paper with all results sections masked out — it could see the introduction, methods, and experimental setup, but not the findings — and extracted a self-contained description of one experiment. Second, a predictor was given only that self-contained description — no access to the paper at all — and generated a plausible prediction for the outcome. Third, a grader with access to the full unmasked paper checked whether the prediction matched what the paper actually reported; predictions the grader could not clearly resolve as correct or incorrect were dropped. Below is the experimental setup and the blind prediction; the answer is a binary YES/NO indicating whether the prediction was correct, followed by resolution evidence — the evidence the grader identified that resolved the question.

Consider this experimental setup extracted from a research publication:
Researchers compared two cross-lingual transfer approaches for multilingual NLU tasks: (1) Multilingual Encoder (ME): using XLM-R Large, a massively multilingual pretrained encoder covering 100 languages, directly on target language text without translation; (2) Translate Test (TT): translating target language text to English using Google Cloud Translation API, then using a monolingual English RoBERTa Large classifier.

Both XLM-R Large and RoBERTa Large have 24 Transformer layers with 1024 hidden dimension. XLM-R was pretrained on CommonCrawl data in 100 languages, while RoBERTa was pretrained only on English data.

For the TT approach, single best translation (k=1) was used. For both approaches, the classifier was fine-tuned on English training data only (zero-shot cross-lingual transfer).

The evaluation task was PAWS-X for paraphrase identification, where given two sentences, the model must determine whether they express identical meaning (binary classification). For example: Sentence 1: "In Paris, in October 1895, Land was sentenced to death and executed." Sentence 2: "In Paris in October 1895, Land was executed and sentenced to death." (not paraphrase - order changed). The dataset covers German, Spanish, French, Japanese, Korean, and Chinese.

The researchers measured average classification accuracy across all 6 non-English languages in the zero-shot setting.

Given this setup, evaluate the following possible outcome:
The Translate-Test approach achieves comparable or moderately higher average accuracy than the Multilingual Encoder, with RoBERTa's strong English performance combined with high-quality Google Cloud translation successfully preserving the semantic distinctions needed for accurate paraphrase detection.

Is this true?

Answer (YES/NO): YES